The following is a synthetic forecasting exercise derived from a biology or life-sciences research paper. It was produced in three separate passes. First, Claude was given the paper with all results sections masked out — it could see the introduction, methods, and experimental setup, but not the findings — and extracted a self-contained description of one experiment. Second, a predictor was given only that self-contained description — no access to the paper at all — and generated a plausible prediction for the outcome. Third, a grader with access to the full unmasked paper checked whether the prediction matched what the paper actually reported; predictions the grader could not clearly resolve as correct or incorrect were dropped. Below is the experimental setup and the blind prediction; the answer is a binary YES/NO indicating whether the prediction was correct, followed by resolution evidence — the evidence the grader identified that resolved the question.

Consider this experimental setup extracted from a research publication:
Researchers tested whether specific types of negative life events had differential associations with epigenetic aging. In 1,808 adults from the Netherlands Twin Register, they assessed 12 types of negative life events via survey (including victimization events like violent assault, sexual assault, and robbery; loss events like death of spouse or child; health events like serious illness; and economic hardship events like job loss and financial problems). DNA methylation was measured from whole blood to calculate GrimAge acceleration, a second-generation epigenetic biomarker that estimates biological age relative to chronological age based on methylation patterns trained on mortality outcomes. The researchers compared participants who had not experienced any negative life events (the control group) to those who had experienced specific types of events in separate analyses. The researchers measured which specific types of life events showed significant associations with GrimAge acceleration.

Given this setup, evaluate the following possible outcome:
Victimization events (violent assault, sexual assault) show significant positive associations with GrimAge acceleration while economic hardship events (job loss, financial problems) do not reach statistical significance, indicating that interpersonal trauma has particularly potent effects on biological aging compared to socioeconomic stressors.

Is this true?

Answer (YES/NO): NO